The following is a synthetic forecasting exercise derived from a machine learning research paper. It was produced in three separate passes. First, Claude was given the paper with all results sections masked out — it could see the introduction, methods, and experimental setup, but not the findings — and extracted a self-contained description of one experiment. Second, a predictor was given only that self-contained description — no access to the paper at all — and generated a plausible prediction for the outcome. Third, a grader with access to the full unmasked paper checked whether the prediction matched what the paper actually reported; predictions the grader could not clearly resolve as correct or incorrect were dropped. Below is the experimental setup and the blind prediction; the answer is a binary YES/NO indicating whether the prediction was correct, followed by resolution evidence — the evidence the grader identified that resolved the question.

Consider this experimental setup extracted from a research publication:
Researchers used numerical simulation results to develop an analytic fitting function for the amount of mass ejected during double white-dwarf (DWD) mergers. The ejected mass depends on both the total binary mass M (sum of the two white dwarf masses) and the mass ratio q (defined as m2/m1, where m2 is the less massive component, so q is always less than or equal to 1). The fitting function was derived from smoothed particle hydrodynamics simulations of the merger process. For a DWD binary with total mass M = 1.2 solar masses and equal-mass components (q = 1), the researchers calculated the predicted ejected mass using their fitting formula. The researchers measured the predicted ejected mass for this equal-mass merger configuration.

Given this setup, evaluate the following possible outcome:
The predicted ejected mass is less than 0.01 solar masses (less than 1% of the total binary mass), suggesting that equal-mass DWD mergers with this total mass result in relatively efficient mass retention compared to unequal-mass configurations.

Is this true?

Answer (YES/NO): YES